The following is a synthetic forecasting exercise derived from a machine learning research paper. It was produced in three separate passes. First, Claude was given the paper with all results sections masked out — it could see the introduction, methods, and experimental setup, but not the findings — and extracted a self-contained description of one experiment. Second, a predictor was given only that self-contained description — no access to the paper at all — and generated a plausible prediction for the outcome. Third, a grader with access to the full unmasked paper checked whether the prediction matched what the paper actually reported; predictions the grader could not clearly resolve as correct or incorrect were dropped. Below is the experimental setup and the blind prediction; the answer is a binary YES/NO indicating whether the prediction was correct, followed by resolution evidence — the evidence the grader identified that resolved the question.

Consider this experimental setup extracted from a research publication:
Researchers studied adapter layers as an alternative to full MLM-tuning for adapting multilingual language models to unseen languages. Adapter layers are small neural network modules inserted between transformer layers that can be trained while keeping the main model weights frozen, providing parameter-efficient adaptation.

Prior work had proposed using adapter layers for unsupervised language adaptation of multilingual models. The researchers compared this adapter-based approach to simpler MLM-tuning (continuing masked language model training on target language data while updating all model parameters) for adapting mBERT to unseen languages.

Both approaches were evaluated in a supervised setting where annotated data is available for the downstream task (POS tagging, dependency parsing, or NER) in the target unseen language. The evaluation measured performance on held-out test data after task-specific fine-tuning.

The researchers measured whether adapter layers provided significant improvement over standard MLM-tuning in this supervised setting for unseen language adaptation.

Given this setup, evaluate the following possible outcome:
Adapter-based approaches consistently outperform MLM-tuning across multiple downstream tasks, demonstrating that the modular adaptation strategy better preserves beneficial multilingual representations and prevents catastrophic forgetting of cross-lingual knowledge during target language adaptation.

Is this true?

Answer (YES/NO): NO